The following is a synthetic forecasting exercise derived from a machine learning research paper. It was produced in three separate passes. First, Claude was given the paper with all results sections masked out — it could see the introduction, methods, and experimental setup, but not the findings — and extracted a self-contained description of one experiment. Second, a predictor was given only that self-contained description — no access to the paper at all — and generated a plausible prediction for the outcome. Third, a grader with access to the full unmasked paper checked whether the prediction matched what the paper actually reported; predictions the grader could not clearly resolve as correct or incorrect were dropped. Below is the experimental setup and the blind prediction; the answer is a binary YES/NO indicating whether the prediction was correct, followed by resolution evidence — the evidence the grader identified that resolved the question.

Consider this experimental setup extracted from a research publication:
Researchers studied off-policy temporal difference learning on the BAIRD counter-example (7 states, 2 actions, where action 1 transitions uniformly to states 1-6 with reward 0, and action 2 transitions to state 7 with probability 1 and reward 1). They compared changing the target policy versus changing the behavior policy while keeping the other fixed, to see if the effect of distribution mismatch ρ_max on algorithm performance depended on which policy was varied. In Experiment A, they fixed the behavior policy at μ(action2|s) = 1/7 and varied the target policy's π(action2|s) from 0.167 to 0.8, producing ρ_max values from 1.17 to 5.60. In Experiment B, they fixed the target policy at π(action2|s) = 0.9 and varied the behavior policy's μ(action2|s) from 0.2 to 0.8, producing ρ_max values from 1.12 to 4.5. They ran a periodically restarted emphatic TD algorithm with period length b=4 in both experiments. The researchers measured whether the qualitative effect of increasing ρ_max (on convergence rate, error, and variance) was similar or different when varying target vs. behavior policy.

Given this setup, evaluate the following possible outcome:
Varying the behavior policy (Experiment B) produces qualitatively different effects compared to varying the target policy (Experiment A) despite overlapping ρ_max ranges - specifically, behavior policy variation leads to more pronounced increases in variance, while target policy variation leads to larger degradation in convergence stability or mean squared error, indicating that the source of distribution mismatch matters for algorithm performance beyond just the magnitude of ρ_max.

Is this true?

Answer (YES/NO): NO